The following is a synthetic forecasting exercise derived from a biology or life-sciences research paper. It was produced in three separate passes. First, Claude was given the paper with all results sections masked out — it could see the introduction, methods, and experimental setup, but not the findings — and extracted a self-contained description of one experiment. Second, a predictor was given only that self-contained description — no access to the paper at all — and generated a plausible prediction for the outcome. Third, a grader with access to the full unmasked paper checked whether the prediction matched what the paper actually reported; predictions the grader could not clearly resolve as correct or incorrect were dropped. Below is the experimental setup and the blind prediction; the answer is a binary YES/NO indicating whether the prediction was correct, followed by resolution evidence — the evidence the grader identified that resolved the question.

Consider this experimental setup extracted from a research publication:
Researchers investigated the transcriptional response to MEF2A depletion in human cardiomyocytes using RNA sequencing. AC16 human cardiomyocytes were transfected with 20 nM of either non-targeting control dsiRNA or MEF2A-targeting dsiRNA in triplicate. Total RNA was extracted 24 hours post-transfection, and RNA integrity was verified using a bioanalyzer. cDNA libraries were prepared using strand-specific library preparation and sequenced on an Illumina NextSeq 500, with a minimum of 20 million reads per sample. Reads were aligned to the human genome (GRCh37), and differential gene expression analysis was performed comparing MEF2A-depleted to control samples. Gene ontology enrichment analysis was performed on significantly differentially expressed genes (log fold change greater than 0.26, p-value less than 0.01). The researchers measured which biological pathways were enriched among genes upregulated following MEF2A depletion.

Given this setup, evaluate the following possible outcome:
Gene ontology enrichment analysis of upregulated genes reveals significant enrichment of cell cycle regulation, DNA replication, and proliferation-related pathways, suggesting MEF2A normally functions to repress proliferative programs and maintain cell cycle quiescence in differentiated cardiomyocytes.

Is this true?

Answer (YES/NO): NO